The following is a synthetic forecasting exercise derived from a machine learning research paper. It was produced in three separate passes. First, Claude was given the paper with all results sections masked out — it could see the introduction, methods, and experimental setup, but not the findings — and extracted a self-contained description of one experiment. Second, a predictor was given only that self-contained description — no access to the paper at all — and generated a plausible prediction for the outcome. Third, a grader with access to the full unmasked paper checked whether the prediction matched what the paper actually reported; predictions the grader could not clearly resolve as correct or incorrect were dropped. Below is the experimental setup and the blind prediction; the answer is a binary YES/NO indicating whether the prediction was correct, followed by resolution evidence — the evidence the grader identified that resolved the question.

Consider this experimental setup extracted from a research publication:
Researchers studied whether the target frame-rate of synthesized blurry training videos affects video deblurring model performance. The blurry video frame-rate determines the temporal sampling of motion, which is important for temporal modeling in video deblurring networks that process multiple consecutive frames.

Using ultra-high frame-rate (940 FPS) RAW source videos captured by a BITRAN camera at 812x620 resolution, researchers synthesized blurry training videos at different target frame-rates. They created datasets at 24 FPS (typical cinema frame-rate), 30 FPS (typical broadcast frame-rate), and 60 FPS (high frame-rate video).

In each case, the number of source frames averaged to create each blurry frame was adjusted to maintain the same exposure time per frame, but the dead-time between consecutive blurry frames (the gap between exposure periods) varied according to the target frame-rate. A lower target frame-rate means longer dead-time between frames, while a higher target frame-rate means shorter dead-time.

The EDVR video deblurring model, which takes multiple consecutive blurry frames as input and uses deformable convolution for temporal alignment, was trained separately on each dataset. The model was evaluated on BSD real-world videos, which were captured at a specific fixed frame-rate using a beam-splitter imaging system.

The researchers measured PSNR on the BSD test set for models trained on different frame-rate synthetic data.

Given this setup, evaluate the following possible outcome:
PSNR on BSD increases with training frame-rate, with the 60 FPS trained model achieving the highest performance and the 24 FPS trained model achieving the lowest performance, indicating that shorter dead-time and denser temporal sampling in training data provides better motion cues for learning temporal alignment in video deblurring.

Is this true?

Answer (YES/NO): NO